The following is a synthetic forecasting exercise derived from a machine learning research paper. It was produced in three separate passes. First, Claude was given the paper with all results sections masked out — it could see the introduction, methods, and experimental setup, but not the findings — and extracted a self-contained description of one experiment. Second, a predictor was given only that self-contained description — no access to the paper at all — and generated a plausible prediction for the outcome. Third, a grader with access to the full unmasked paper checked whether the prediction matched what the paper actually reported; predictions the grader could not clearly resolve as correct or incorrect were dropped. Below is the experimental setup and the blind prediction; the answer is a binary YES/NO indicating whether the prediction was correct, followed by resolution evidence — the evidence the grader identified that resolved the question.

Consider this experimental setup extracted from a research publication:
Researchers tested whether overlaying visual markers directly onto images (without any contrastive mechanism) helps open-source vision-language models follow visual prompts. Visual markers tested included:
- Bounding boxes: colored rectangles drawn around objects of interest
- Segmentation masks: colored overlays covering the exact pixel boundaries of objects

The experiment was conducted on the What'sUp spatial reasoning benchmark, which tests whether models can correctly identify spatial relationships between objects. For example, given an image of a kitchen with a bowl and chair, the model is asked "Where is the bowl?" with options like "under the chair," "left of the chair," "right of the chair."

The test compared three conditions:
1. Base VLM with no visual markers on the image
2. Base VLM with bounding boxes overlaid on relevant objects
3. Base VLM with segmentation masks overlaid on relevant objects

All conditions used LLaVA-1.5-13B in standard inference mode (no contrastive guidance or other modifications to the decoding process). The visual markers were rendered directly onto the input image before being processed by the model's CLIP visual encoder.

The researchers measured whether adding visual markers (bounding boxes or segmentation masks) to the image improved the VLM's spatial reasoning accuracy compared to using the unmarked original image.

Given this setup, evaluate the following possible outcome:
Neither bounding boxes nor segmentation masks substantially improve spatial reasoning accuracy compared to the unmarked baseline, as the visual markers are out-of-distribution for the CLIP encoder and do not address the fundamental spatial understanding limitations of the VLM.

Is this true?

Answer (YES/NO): YES